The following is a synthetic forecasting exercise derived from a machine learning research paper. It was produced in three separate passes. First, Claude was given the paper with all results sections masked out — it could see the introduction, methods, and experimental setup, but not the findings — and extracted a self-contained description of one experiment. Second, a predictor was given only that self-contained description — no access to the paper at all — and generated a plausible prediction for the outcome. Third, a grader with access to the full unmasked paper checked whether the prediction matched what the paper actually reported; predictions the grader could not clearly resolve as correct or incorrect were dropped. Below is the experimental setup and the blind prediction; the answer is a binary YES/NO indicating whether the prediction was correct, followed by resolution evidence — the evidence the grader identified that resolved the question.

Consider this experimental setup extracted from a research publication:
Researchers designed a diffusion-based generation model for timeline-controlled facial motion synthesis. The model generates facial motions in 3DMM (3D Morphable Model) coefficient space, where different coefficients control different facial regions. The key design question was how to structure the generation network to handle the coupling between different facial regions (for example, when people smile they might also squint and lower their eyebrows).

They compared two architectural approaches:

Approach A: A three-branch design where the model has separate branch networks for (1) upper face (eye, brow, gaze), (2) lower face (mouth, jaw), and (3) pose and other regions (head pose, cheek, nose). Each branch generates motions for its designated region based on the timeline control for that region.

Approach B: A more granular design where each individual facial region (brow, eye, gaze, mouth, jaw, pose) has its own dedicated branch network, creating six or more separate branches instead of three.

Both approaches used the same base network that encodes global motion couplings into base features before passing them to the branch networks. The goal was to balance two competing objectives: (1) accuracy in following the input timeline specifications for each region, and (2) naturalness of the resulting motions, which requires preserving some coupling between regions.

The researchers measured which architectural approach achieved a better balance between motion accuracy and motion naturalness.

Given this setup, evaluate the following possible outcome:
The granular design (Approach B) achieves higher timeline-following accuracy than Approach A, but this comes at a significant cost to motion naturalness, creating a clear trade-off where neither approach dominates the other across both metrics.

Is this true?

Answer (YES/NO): NO